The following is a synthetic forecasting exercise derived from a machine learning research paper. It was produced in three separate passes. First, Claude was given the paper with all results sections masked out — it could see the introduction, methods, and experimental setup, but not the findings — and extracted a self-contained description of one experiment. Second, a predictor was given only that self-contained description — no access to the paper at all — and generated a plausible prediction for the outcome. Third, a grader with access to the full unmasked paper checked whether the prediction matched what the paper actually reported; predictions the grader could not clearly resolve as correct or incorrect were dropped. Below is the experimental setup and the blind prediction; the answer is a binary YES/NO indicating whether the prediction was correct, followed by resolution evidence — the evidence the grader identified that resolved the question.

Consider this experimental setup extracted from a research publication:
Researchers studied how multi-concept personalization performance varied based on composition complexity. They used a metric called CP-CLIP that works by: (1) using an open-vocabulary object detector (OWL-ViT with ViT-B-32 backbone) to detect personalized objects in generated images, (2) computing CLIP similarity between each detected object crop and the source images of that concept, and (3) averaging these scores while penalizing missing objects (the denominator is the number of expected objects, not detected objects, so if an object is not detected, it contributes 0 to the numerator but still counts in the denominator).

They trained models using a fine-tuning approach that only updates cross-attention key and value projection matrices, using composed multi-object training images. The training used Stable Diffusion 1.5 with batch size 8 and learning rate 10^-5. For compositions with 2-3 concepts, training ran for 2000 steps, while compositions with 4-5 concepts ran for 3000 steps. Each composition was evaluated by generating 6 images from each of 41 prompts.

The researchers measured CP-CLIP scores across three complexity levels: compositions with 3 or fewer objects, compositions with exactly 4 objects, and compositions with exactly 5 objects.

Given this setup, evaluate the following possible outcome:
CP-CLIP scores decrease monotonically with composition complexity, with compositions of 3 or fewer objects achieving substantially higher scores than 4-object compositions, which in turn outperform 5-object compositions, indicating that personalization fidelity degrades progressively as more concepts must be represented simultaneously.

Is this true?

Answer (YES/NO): NO